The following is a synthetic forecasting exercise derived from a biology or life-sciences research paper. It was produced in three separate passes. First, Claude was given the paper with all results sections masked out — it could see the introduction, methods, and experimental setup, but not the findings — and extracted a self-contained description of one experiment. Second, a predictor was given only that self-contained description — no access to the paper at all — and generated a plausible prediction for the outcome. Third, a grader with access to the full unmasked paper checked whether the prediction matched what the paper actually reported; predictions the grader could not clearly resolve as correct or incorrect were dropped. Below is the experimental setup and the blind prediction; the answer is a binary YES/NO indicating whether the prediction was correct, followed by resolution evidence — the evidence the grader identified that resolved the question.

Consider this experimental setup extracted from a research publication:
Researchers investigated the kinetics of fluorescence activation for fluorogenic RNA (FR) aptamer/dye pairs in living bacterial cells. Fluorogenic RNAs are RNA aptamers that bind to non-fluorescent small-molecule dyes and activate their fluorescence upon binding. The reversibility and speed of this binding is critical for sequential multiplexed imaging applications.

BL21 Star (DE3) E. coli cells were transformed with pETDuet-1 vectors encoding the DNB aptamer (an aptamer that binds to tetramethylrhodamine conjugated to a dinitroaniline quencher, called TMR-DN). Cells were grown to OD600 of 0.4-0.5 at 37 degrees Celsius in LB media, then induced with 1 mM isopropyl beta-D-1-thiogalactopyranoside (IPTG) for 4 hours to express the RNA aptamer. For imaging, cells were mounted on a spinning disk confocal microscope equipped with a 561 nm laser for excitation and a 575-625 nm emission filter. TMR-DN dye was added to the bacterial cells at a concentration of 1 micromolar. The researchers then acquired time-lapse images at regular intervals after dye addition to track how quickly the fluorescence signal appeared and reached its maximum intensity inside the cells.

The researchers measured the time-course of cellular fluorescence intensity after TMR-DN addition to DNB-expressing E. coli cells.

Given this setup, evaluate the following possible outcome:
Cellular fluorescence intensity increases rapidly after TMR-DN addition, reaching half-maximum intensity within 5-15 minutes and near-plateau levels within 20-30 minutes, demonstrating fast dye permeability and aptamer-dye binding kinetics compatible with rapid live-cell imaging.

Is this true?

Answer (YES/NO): NO